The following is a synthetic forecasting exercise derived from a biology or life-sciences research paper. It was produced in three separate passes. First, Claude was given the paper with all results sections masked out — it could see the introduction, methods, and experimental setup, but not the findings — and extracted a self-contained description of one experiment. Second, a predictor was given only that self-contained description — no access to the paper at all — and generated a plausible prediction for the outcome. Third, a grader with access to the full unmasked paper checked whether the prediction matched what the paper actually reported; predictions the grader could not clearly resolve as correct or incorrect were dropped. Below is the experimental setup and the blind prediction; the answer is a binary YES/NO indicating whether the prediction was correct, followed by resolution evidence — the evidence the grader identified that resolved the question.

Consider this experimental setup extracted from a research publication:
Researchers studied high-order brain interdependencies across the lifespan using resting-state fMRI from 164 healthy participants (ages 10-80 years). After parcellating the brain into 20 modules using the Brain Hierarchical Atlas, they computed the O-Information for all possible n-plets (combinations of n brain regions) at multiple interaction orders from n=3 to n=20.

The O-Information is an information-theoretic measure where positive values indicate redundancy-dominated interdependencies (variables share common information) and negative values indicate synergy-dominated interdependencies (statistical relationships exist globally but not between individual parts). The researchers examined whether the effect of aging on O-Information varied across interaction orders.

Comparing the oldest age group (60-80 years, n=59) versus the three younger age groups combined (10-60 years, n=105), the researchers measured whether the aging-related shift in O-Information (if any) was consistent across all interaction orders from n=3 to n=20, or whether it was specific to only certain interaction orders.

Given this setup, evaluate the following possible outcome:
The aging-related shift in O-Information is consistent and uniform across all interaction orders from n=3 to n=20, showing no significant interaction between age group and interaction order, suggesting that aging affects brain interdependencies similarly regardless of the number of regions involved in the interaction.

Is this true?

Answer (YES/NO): NO